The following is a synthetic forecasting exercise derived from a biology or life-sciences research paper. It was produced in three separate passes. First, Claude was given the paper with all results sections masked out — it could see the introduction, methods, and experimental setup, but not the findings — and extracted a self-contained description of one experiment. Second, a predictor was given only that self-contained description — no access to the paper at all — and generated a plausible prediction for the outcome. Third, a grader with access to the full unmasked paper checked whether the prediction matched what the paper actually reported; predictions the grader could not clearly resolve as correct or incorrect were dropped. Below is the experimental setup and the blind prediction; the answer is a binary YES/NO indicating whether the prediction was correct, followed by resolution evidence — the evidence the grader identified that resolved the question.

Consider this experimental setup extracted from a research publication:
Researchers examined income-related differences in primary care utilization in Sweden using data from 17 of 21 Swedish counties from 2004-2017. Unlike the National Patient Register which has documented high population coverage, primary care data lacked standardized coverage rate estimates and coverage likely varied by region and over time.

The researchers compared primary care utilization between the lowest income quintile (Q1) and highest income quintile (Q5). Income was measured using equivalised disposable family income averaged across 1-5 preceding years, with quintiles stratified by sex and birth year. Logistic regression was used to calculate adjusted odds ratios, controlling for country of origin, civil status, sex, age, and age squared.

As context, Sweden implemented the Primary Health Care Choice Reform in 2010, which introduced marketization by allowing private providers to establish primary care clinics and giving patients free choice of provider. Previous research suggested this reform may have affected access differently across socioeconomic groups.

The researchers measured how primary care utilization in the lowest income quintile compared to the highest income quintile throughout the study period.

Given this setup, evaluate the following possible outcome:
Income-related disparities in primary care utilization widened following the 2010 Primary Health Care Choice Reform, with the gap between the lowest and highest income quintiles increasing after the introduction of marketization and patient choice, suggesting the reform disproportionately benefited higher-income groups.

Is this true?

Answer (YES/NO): NO